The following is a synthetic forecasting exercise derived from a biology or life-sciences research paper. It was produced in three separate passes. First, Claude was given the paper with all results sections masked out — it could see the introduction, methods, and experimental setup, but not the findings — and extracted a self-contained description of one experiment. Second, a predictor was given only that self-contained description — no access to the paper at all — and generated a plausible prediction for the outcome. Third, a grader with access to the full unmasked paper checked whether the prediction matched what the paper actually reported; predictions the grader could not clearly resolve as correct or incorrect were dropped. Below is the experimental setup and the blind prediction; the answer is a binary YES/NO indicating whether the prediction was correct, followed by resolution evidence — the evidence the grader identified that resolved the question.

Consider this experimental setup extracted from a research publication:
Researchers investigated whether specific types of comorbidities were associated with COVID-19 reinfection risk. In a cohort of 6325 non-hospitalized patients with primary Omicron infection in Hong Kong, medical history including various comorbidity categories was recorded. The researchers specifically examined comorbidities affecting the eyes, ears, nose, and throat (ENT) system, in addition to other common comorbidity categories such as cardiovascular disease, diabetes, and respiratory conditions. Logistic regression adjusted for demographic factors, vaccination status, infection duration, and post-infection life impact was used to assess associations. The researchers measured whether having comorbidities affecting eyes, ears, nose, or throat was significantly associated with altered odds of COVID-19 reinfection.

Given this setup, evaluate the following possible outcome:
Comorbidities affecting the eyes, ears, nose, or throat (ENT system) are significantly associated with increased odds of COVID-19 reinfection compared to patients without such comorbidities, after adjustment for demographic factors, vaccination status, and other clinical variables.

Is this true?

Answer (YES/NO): YES